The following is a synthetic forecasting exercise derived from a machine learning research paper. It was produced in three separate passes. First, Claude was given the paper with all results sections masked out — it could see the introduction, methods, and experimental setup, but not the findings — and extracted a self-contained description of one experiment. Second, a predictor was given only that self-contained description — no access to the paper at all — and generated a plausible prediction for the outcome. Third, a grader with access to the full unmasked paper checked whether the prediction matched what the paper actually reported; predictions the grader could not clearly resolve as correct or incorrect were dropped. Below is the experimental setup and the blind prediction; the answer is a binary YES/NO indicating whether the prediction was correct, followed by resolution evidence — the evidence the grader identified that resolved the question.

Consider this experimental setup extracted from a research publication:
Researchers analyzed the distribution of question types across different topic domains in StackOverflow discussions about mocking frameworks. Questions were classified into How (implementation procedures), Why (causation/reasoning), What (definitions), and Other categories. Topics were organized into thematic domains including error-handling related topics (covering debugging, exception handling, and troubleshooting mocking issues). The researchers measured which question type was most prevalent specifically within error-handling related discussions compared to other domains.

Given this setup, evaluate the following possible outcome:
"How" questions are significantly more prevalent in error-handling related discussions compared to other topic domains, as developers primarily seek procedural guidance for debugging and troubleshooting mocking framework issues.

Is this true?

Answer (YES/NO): NO